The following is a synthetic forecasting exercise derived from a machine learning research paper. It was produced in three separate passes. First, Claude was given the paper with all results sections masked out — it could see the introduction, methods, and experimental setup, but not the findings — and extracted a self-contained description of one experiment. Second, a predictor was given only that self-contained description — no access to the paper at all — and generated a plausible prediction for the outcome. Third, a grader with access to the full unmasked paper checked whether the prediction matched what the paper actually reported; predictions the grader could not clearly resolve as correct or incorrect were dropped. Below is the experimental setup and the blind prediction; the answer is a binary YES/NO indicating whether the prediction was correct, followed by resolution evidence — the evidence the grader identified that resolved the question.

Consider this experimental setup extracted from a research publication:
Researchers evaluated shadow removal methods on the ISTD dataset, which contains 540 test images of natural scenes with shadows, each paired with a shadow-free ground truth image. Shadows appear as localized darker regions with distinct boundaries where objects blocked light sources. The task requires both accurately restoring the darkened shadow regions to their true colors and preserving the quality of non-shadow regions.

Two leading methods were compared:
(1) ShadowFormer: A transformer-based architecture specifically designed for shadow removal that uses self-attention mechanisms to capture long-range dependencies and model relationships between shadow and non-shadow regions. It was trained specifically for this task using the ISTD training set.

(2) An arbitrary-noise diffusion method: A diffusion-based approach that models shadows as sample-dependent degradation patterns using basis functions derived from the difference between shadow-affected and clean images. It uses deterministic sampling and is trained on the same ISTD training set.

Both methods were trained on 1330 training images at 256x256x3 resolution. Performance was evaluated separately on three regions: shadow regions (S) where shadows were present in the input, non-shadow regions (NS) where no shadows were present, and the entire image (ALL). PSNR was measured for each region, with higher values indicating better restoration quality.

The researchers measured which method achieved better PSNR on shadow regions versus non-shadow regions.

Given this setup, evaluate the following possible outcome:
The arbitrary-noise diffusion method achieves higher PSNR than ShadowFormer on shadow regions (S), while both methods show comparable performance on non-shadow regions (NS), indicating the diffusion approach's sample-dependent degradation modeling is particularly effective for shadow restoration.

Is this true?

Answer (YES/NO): NO